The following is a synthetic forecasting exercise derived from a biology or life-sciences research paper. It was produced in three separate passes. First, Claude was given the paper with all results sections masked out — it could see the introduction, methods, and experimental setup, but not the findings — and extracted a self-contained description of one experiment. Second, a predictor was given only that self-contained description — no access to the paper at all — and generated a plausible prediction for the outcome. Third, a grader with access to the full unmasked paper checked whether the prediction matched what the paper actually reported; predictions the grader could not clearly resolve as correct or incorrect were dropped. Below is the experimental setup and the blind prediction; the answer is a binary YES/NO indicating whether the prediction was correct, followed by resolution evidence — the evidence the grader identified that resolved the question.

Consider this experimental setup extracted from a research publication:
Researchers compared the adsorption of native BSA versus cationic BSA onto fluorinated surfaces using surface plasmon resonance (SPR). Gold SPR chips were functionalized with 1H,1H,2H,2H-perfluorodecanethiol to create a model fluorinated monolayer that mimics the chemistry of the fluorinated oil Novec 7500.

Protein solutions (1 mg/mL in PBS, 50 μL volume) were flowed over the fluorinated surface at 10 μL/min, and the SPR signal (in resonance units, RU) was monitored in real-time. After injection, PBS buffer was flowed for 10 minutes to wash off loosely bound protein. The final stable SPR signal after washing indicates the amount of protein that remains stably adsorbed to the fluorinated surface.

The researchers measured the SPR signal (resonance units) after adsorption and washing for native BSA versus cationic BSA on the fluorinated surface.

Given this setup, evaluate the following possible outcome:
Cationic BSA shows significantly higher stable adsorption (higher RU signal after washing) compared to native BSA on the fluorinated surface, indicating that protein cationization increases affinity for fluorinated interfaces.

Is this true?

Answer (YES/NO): YES